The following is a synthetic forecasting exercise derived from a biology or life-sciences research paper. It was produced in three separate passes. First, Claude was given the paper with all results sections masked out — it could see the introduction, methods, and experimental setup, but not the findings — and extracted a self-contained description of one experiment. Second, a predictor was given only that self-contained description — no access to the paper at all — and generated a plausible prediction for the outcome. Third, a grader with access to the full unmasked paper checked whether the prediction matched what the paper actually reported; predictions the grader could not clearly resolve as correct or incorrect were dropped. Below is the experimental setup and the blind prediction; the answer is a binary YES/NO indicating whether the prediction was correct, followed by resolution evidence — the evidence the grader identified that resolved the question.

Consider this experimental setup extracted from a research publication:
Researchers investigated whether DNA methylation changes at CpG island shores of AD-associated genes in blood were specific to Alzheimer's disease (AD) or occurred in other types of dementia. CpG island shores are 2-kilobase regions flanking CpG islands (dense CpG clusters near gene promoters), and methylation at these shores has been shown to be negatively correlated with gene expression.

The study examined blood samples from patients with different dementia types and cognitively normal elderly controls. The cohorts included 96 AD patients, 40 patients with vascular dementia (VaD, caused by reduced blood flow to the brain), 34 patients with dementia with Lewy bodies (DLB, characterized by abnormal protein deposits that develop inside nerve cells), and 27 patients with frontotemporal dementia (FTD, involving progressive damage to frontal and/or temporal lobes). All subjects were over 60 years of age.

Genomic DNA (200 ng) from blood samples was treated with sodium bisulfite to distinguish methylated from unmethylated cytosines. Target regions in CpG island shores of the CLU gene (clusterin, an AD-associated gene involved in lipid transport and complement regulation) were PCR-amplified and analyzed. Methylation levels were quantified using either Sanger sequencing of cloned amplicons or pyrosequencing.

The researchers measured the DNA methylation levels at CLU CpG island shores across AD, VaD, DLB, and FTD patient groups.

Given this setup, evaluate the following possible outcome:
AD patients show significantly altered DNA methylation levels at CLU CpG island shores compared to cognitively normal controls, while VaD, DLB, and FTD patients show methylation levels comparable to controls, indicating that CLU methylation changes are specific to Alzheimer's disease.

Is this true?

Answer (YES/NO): NO